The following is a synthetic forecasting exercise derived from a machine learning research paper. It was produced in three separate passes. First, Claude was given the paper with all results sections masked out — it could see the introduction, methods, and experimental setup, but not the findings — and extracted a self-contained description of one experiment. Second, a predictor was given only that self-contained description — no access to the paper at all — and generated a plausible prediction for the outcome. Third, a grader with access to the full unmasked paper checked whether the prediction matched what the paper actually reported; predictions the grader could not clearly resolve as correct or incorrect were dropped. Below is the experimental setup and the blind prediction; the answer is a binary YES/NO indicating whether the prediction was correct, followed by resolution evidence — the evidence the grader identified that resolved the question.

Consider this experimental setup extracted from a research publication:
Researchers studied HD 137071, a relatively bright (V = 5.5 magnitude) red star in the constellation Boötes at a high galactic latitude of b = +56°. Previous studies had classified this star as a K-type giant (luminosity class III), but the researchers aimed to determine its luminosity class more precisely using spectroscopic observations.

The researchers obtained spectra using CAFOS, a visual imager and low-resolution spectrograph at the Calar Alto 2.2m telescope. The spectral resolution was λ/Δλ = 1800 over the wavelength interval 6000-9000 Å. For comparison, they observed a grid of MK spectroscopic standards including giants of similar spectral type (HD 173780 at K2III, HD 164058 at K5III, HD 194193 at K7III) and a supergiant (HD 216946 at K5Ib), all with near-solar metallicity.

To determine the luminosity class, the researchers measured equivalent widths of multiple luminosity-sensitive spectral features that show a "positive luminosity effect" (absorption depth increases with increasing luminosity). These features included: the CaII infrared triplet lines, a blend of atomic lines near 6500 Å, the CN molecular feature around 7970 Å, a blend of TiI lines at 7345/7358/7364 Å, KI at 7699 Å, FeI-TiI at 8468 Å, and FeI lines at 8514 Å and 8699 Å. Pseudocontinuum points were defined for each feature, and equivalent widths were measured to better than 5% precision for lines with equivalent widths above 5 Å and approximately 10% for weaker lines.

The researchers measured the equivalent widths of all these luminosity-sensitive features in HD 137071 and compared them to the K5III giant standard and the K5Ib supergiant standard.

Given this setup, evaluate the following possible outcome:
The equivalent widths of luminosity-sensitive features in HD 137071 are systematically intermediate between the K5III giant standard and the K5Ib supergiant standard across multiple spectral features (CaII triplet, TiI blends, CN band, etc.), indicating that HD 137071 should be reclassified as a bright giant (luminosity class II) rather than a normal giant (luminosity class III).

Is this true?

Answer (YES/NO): YES